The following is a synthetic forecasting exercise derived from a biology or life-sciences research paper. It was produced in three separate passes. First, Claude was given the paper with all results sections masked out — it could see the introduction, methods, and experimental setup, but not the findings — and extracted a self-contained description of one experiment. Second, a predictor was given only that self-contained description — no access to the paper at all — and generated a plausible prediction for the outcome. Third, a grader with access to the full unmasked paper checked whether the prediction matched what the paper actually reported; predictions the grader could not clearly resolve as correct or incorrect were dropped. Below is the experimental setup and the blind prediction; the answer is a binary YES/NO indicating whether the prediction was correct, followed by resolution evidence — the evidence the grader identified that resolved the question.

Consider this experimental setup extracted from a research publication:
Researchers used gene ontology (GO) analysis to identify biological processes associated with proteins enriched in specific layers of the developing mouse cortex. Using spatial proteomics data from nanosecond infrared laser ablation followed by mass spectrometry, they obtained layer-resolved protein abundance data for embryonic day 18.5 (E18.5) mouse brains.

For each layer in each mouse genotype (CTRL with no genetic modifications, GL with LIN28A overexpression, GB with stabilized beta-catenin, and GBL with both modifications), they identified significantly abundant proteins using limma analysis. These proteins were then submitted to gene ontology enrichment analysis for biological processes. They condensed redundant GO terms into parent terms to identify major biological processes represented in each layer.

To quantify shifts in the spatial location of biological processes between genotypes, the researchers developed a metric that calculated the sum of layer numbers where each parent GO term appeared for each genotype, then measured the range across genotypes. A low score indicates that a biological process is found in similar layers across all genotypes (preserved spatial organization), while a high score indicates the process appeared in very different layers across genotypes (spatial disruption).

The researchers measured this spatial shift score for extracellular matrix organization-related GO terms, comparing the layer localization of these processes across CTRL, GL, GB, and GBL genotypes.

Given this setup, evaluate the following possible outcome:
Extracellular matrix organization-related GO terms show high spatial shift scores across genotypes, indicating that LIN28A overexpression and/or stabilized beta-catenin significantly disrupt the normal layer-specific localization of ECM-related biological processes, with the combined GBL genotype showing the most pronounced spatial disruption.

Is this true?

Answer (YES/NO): YES